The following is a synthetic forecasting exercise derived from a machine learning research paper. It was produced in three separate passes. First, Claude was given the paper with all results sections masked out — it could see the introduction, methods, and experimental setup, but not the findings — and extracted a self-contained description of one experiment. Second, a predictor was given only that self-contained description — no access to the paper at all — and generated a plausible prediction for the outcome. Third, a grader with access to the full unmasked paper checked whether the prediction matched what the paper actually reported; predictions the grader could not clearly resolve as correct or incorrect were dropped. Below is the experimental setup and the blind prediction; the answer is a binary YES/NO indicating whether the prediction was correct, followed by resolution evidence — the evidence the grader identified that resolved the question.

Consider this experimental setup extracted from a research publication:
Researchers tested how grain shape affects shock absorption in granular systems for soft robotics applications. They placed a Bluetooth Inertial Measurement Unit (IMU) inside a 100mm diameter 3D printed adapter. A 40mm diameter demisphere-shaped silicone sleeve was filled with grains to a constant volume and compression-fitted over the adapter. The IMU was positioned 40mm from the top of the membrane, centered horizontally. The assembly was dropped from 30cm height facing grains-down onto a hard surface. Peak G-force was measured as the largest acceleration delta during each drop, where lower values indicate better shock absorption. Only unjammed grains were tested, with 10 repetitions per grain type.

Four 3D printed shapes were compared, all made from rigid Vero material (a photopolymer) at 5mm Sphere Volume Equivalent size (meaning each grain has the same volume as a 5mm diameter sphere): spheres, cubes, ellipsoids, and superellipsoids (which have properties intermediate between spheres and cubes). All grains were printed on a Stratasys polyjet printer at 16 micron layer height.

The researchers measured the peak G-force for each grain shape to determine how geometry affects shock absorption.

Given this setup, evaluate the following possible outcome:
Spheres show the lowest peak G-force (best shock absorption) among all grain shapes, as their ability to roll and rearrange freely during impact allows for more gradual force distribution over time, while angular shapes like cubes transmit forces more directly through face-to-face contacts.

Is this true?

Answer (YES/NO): NO